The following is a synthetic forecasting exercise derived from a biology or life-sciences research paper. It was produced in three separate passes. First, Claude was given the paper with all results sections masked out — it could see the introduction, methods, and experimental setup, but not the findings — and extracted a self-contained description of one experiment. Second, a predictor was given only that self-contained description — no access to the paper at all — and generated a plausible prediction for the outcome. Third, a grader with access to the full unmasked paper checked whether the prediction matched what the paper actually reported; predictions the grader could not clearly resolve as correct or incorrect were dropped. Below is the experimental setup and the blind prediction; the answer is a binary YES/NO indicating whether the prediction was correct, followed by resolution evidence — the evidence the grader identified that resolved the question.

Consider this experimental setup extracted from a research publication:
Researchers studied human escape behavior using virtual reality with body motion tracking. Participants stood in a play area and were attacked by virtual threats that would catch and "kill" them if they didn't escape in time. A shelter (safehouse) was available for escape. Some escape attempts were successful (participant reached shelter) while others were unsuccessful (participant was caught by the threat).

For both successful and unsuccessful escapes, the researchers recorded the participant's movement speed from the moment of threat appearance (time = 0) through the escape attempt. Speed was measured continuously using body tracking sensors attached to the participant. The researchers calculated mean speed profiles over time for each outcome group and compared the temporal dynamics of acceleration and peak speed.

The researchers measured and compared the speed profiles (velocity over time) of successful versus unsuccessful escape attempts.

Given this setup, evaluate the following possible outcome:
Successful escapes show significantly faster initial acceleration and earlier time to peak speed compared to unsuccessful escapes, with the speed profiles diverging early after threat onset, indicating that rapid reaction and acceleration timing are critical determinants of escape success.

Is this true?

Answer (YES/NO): YES